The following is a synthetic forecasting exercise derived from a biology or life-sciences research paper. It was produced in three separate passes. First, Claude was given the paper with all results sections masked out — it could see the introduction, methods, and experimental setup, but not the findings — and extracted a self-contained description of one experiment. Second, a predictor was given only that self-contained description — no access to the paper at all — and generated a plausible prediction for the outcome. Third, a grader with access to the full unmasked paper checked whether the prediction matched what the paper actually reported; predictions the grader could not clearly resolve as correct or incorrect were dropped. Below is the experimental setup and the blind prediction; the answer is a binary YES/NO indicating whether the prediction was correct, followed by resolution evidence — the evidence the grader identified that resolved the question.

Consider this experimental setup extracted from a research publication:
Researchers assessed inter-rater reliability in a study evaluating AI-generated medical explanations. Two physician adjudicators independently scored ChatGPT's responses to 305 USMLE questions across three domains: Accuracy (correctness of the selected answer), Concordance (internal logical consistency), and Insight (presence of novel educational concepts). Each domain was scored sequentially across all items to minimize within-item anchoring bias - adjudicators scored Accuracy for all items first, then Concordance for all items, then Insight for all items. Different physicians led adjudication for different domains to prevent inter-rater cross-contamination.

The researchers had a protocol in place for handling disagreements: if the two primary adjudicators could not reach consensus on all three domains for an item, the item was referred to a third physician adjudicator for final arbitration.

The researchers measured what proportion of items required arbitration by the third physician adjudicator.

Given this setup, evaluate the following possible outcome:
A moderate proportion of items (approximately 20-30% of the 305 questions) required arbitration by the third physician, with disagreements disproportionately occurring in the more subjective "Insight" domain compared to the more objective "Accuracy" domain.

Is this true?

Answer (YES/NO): NO